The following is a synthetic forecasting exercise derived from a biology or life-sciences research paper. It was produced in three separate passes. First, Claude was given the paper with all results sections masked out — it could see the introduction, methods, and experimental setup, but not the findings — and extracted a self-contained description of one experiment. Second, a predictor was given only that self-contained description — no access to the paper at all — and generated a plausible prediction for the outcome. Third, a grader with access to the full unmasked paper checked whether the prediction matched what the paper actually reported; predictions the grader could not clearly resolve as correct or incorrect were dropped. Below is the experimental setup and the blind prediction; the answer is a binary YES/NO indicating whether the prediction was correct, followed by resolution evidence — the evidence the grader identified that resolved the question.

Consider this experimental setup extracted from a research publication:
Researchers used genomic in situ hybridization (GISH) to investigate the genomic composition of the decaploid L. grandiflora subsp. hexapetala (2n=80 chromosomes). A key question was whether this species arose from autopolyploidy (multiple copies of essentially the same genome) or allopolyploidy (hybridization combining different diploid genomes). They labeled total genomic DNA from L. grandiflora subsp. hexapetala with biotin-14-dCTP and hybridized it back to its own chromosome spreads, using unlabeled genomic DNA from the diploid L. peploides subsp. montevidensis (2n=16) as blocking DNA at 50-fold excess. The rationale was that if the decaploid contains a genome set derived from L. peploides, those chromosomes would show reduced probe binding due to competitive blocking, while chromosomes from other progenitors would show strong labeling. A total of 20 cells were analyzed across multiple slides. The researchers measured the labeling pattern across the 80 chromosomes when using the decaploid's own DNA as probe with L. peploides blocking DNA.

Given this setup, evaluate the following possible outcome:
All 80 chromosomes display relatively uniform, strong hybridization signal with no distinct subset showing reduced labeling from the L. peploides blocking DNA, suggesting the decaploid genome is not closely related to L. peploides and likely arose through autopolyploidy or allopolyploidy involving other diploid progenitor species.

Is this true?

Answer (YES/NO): NO